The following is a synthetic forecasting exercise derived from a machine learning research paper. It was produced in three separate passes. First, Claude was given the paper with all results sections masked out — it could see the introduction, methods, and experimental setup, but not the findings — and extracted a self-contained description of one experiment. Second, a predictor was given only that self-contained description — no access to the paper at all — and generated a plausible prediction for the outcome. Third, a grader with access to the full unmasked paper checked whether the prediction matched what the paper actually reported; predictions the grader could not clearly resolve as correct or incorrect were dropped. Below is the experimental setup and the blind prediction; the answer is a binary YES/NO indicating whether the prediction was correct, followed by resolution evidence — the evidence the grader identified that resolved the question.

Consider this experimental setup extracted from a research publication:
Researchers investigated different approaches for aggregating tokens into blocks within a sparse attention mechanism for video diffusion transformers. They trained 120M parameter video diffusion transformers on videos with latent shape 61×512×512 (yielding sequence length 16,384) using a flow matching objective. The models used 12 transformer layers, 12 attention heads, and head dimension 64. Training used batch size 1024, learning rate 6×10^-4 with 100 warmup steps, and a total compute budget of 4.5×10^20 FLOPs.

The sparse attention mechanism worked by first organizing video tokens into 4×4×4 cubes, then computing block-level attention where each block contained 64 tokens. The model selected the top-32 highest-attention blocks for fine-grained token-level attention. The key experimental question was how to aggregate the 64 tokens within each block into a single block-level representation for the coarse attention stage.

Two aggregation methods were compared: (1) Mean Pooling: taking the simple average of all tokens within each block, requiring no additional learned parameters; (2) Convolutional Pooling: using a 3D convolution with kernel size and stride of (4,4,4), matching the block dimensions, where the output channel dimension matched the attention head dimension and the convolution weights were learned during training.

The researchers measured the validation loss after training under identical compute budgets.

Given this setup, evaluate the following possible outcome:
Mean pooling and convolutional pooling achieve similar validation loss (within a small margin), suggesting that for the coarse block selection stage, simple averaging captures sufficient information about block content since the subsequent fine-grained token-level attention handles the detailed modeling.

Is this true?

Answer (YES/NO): NO